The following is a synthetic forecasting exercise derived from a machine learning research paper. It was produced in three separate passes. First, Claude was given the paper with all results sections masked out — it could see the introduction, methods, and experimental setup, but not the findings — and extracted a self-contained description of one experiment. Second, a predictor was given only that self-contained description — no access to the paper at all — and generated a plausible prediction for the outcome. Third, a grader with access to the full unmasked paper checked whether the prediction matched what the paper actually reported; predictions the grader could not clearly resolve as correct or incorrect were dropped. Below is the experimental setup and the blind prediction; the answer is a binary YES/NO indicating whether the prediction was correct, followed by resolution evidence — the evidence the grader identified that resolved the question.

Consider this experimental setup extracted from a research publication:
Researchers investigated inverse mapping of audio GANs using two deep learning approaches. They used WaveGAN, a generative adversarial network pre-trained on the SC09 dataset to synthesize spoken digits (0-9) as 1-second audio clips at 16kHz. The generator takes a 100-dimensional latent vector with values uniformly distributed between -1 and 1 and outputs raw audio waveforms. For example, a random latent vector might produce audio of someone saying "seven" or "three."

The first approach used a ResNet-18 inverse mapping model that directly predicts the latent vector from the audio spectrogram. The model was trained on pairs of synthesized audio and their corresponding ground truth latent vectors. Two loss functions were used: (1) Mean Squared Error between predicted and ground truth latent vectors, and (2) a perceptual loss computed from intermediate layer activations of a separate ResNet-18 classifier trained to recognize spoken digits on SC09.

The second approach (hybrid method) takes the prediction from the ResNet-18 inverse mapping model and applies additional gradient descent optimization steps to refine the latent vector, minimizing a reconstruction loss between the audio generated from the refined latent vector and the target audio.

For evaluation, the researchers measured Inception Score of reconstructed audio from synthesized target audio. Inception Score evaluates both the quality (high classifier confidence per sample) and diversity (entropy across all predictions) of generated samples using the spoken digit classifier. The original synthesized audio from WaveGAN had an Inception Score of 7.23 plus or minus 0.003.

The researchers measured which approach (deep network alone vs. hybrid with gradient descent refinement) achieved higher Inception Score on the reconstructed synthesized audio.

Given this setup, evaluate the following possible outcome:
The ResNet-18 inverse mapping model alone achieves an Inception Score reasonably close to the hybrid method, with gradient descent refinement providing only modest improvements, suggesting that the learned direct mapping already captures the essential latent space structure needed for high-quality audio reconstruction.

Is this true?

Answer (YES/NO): NO